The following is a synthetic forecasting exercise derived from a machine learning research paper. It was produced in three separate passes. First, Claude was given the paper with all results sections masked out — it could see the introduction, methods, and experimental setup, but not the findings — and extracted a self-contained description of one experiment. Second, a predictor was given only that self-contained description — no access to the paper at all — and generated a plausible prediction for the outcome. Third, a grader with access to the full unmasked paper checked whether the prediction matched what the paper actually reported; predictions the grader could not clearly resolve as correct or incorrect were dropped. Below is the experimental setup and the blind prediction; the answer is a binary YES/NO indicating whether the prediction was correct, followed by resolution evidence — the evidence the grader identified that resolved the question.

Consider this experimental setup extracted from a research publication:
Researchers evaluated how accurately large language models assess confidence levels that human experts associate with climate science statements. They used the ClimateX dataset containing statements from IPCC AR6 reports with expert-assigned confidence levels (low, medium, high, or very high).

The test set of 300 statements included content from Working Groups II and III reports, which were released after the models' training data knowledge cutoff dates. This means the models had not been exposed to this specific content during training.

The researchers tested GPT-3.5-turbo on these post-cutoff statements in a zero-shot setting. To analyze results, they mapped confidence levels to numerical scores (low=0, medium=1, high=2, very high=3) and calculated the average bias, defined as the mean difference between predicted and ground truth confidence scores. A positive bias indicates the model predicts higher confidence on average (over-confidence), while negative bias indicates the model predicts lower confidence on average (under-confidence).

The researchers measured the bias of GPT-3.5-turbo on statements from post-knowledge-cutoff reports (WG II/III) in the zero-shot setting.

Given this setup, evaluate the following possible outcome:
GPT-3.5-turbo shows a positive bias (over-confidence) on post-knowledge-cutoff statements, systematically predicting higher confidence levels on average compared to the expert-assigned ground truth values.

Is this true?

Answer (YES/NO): NO